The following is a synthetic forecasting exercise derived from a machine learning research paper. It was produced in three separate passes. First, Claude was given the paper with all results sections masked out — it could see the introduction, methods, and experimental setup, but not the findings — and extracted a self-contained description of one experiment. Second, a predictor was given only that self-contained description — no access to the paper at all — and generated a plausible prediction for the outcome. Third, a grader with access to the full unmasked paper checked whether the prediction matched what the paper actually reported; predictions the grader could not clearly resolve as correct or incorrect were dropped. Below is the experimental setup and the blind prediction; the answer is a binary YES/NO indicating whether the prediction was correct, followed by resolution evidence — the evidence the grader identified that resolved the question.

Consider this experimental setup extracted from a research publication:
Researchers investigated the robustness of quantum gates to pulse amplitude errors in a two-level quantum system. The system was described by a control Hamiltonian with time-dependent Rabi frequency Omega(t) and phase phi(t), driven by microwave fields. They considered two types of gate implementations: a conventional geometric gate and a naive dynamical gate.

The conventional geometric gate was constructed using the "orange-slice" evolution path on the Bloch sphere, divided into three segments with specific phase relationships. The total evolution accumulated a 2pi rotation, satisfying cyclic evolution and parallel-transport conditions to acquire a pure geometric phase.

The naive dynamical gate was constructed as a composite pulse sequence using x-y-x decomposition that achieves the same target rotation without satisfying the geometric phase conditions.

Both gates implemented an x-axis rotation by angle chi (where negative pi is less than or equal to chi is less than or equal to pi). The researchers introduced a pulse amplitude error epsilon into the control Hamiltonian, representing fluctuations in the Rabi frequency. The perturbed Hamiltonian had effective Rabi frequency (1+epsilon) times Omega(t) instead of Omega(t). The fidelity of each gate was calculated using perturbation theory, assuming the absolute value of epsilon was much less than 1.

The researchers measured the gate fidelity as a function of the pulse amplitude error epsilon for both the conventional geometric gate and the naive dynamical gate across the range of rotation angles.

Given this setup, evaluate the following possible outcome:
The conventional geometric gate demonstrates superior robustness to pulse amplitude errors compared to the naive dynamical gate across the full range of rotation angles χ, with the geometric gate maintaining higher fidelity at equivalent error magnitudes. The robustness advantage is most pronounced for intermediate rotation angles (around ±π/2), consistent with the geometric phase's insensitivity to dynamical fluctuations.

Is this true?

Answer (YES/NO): YES